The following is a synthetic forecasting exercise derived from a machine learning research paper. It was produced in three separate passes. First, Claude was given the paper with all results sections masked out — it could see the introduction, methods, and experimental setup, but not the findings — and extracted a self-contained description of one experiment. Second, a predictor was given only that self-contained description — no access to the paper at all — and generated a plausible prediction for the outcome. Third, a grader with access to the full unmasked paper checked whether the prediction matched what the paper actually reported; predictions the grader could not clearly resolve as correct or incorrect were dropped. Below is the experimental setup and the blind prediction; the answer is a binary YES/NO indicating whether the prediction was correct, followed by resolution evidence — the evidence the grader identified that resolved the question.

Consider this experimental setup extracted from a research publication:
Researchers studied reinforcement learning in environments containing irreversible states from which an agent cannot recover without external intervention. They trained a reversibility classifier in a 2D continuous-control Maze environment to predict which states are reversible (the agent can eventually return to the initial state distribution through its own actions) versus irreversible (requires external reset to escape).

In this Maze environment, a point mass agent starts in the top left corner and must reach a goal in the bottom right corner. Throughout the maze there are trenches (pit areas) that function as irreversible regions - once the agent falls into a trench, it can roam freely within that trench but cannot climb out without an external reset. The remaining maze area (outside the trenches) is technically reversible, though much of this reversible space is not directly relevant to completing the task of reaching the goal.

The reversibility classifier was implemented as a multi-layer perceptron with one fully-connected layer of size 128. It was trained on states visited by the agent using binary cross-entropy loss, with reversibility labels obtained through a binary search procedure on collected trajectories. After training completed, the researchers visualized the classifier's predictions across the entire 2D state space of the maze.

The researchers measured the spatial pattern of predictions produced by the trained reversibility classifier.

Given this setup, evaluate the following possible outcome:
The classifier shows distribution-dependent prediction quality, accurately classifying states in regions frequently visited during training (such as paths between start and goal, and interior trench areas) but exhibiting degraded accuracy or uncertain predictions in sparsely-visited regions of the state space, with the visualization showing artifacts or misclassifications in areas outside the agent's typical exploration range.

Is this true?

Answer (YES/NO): NO